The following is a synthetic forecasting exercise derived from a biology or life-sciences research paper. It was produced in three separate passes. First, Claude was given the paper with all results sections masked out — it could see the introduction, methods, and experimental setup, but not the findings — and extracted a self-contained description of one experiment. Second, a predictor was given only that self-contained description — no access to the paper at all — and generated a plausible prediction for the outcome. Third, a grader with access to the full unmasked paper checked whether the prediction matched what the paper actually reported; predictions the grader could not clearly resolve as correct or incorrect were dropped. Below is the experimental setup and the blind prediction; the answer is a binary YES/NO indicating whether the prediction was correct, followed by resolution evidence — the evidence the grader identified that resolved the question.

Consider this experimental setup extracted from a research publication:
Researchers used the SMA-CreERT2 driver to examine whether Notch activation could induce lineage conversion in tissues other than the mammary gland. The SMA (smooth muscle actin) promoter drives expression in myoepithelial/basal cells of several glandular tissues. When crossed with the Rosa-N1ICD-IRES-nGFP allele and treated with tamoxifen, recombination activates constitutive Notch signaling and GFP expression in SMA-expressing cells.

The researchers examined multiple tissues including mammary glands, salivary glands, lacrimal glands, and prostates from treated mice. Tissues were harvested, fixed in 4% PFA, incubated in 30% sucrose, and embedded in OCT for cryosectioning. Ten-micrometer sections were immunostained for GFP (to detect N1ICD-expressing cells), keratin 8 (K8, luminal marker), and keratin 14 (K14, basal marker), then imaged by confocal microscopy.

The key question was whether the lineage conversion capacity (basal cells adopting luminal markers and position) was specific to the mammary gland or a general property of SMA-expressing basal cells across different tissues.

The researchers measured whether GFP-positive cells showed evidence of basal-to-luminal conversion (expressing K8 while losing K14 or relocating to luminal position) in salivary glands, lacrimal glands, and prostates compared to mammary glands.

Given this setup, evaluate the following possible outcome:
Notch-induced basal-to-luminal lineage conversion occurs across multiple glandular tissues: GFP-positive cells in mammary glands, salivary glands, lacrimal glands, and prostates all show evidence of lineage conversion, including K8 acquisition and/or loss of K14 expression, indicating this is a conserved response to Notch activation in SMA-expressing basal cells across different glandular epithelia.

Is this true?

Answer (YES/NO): YES